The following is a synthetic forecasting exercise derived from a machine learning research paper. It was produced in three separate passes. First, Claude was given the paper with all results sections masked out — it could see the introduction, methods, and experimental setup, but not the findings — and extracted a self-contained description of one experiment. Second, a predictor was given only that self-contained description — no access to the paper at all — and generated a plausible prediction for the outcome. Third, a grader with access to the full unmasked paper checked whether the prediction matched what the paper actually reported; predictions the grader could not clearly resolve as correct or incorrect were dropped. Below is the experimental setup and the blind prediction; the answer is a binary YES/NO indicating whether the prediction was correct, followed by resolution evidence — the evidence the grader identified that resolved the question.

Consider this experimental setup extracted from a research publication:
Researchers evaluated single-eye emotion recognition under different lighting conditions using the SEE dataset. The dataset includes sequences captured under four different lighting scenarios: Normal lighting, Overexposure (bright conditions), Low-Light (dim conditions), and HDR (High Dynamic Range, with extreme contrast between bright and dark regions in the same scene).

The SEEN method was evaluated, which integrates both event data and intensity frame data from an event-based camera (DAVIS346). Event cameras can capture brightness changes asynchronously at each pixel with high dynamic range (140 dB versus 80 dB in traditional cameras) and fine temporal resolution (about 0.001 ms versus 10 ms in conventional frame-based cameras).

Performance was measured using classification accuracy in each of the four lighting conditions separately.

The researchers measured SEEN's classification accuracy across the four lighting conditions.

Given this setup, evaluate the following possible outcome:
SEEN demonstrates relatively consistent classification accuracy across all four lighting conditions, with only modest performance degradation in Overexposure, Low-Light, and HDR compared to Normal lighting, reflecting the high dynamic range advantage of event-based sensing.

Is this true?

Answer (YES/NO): NO